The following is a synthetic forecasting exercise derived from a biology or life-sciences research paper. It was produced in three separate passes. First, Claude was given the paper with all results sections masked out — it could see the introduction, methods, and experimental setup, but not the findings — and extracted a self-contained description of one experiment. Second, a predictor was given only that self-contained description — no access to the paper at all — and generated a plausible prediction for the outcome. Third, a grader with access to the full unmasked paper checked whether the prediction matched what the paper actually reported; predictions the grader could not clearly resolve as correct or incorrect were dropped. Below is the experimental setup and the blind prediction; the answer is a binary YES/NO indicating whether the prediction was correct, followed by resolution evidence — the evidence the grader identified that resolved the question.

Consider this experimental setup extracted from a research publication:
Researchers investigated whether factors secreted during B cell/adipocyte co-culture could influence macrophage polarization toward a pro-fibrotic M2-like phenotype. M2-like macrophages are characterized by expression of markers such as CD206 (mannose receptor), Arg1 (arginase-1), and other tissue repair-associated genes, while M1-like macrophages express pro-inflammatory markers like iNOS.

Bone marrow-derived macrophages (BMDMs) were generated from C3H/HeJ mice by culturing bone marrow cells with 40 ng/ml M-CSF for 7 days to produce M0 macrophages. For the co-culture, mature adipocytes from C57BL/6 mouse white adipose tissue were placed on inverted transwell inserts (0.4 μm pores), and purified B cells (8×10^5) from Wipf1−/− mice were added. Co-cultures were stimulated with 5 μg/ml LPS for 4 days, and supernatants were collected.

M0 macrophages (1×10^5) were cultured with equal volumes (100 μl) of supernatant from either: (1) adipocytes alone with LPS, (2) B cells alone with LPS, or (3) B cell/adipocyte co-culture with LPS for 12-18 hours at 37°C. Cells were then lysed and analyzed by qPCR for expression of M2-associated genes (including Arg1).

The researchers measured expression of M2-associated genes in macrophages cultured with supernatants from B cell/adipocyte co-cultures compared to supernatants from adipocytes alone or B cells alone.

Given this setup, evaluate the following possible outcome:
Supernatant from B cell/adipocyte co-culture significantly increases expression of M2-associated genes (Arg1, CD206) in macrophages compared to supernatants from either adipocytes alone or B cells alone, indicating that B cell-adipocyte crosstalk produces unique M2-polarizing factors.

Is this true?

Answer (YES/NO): YES